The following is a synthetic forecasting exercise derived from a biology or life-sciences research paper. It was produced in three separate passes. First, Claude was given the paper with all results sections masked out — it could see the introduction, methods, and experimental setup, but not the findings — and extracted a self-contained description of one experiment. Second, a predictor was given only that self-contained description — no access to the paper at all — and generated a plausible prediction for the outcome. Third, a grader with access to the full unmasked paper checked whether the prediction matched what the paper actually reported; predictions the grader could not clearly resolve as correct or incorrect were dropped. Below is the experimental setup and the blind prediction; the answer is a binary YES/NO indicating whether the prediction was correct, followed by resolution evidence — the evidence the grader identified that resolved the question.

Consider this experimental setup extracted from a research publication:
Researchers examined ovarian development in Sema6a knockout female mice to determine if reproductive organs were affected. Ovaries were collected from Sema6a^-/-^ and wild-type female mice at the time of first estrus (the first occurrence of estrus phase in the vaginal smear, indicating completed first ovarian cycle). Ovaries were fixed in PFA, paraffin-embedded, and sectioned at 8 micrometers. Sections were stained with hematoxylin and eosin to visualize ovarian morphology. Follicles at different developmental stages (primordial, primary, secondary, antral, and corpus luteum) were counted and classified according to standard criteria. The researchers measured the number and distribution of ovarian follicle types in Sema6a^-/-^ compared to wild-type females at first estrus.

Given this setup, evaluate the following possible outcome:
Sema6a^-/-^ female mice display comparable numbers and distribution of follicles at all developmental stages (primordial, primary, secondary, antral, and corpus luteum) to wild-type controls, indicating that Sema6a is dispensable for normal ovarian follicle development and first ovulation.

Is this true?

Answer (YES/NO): YES